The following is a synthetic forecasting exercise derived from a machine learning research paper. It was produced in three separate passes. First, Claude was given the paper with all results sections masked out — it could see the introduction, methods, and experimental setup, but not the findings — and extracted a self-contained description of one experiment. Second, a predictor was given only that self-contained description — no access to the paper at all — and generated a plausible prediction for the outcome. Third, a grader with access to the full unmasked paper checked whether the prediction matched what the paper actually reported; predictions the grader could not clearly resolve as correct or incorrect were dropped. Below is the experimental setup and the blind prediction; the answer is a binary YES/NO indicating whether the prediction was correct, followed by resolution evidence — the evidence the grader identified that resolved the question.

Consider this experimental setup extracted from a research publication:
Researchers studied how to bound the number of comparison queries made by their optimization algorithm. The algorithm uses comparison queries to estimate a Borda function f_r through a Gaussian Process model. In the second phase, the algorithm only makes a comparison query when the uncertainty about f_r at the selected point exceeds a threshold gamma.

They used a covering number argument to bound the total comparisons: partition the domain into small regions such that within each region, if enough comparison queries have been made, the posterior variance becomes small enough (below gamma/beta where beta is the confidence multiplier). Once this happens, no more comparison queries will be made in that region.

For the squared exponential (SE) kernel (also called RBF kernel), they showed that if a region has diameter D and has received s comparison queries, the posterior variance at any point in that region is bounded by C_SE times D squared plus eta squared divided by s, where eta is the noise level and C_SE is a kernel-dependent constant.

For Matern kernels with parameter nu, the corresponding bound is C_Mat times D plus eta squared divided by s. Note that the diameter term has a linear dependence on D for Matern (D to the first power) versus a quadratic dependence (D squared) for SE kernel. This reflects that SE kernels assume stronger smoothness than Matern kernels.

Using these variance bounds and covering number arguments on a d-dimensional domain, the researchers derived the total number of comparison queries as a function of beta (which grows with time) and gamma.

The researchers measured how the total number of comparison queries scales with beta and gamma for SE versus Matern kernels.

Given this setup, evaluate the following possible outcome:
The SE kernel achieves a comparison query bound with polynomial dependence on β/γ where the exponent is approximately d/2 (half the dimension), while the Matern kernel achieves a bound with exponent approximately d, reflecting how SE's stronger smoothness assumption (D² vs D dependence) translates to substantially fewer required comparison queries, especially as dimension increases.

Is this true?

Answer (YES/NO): NO